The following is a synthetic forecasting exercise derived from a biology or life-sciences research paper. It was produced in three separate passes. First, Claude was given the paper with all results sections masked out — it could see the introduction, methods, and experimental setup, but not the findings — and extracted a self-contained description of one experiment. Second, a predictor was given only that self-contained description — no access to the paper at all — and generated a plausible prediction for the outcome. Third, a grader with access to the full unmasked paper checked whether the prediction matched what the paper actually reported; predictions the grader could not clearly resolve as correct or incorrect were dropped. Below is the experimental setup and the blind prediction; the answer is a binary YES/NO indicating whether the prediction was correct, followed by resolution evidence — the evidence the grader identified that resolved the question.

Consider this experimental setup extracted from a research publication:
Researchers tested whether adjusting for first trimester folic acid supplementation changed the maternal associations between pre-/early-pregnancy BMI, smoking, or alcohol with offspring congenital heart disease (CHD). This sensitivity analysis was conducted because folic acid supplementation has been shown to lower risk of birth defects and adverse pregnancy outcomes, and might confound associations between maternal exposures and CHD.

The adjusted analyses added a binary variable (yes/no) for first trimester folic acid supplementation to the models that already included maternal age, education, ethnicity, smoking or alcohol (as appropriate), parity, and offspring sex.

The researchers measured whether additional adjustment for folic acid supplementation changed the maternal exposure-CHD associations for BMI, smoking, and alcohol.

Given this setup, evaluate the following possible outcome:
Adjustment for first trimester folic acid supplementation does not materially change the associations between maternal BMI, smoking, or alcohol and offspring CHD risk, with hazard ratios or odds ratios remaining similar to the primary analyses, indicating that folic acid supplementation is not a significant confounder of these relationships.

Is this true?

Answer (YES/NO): YES